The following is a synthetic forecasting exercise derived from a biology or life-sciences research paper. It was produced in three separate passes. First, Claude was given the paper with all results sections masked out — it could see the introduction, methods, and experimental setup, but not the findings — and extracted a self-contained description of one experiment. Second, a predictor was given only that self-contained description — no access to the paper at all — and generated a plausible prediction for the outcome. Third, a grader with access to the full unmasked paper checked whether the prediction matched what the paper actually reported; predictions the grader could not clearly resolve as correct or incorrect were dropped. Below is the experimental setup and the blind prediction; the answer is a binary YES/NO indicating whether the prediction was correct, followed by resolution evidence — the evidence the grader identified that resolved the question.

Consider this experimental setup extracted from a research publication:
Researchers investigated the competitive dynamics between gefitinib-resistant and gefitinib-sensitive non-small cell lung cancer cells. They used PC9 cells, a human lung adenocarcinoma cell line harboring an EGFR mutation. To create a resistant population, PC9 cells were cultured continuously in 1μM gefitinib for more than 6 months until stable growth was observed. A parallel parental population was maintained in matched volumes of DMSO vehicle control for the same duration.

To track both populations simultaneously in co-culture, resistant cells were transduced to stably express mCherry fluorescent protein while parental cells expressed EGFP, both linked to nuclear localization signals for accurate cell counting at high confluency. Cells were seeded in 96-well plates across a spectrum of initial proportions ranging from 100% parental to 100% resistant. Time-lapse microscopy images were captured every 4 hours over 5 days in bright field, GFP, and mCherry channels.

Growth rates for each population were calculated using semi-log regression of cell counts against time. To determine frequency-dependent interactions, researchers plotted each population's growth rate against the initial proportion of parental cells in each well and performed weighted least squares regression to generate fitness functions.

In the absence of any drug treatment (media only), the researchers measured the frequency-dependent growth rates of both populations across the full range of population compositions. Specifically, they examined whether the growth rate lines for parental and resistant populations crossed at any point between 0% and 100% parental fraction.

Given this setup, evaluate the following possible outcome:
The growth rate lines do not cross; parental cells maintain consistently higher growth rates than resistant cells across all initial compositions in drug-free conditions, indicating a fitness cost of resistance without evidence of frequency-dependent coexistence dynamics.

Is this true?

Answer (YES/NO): YES